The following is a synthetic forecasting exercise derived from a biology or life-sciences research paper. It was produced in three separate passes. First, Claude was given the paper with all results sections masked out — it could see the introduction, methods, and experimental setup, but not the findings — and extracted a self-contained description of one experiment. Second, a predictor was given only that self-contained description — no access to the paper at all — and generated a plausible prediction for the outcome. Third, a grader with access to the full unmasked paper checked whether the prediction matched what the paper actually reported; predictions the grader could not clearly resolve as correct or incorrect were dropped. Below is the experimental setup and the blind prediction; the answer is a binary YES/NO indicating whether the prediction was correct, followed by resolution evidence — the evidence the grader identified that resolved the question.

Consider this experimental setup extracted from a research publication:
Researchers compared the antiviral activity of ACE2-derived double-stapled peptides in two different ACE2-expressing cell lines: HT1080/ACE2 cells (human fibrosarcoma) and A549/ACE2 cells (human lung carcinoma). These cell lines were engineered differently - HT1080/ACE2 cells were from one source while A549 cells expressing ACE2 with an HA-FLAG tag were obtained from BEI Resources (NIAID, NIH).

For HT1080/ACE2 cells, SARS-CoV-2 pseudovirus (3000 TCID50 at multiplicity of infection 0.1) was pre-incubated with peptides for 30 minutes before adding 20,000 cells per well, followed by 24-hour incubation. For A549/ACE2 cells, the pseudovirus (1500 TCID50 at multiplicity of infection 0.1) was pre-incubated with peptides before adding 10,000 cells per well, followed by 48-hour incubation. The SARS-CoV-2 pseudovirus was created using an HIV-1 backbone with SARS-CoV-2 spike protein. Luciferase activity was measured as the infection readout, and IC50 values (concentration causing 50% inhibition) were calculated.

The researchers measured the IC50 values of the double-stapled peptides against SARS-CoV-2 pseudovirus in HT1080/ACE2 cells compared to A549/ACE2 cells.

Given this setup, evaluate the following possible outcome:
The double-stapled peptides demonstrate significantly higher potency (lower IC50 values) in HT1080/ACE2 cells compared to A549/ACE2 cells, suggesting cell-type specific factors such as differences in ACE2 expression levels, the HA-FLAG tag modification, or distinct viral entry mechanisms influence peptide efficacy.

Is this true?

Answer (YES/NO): NO